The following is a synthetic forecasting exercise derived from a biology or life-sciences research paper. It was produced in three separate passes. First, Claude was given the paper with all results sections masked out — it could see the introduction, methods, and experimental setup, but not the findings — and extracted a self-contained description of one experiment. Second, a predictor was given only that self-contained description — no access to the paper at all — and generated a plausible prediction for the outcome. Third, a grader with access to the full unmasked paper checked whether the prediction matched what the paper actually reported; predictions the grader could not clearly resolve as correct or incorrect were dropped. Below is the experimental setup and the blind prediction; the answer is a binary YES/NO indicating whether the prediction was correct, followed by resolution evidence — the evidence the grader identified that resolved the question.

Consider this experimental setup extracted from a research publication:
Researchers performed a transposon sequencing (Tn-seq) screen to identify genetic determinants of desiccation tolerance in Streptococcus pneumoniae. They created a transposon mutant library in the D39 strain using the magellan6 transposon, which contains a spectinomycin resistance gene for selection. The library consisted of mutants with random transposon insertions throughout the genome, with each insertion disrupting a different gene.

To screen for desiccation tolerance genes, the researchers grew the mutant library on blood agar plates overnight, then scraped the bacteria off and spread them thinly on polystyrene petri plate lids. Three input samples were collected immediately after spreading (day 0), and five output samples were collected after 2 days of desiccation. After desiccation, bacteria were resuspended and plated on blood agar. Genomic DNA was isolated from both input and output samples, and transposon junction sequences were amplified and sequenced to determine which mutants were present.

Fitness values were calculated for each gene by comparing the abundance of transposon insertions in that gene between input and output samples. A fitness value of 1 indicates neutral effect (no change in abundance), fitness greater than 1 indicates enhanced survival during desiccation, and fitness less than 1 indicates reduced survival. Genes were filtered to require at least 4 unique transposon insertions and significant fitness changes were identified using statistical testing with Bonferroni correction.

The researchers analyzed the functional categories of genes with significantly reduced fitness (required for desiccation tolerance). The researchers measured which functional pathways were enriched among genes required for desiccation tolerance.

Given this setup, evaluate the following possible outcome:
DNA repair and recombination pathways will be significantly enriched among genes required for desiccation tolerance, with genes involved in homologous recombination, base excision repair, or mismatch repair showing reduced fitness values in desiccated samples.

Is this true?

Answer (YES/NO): NO